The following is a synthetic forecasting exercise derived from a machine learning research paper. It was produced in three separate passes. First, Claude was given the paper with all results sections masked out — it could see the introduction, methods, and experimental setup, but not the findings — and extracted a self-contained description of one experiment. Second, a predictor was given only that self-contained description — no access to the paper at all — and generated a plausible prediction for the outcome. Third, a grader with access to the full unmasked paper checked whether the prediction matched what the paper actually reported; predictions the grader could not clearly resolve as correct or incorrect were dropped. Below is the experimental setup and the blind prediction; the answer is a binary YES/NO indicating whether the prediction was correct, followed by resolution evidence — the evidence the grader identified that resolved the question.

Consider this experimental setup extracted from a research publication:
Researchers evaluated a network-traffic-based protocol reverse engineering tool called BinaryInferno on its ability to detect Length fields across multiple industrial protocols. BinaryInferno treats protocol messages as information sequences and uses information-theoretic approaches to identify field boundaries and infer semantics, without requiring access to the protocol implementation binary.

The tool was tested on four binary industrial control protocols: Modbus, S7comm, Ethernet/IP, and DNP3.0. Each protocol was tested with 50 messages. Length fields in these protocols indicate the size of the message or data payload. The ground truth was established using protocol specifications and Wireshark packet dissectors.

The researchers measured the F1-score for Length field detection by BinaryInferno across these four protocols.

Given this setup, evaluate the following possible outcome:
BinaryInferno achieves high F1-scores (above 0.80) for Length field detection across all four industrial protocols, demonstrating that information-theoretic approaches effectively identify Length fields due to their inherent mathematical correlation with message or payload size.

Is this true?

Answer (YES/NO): NO